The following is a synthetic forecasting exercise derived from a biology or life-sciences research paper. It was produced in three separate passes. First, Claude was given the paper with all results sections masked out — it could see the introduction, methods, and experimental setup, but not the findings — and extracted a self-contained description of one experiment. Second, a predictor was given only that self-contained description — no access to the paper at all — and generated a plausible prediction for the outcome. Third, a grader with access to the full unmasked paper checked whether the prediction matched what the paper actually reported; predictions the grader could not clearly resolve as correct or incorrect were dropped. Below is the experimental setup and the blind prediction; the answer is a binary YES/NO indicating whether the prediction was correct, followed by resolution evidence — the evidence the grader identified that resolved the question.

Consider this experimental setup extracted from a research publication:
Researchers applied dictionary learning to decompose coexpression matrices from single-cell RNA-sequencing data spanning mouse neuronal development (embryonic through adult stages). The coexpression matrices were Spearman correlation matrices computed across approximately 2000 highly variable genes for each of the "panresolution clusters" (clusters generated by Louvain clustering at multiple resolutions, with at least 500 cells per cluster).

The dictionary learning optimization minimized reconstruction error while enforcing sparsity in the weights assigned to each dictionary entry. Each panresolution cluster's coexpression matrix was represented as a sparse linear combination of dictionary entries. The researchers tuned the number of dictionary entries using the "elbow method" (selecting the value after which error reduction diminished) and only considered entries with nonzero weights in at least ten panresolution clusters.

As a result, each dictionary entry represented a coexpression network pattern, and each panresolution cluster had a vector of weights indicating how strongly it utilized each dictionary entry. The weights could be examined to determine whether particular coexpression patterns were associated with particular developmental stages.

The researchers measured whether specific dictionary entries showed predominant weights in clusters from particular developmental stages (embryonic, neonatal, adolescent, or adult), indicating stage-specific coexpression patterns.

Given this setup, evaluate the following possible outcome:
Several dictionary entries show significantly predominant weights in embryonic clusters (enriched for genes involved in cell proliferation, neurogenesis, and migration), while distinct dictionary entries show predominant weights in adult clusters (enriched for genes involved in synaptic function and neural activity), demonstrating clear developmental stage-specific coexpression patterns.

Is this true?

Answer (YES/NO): NO